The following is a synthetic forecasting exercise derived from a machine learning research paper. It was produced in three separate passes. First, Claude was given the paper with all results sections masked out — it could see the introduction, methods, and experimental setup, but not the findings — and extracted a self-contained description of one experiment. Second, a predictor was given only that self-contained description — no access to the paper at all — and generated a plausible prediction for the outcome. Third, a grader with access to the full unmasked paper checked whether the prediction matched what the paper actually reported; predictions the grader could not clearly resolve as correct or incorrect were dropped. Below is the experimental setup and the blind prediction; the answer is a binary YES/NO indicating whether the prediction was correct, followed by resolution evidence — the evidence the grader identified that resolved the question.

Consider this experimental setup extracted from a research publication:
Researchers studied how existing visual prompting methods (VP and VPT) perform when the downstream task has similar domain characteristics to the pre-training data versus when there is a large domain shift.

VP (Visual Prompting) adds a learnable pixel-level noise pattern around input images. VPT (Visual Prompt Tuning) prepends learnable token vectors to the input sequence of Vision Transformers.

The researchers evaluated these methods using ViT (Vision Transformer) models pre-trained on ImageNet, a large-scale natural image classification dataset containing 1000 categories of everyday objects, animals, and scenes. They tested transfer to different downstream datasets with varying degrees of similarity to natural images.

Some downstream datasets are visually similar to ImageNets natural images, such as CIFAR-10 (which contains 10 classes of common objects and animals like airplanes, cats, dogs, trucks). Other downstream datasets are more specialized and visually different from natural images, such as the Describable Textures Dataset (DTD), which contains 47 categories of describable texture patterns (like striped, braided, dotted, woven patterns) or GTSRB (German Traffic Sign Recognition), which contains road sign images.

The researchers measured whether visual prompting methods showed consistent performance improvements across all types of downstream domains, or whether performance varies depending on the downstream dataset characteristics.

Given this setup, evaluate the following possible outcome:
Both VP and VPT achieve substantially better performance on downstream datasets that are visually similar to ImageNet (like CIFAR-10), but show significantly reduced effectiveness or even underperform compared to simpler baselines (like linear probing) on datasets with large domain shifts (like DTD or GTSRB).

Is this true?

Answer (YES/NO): NO